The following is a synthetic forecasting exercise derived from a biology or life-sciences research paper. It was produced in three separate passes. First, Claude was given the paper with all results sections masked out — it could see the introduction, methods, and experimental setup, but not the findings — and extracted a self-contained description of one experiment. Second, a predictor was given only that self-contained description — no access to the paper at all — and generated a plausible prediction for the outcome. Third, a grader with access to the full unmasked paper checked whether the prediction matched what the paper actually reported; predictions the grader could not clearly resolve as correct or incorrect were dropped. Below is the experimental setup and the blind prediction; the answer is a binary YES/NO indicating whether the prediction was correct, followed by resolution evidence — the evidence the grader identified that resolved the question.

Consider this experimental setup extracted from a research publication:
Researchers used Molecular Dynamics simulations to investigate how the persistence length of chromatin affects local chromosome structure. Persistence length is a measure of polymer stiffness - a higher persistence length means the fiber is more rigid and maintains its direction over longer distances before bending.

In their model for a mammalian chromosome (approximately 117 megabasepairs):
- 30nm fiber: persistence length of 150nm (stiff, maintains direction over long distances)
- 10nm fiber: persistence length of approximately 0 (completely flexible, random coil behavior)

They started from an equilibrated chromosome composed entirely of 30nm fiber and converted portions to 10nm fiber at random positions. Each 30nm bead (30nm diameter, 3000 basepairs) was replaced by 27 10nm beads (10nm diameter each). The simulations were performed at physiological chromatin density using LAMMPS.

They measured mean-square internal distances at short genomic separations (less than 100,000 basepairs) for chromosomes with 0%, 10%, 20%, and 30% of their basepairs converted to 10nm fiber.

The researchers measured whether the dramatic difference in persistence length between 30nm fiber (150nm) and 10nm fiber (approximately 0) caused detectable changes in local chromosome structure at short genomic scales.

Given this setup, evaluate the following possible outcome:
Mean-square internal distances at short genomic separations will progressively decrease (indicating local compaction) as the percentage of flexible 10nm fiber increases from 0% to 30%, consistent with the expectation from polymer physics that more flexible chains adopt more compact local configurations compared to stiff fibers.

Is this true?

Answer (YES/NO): NO